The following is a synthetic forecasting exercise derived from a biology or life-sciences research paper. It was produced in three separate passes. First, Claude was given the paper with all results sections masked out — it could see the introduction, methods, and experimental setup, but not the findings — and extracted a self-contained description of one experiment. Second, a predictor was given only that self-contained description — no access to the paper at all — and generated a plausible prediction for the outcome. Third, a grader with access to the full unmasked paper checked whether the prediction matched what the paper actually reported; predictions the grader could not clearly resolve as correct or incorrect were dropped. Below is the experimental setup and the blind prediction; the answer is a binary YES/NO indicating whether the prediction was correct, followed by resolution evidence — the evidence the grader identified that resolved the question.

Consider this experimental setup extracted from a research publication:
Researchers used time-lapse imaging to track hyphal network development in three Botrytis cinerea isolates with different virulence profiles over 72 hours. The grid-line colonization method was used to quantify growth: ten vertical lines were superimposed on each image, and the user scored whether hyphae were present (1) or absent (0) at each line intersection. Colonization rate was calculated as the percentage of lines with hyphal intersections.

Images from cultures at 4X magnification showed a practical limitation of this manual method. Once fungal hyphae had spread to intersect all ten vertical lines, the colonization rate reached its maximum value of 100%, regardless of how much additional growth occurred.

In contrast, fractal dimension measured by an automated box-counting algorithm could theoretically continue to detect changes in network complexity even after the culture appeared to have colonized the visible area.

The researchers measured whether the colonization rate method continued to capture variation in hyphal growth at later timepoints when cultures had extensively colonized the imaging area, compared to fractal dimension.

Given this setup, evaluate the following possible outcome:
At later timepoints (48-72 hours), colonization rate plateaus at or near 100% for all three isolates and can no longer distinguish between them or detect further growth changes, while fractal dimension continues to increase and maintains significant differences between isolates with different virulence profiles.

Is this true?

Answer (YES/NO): YES